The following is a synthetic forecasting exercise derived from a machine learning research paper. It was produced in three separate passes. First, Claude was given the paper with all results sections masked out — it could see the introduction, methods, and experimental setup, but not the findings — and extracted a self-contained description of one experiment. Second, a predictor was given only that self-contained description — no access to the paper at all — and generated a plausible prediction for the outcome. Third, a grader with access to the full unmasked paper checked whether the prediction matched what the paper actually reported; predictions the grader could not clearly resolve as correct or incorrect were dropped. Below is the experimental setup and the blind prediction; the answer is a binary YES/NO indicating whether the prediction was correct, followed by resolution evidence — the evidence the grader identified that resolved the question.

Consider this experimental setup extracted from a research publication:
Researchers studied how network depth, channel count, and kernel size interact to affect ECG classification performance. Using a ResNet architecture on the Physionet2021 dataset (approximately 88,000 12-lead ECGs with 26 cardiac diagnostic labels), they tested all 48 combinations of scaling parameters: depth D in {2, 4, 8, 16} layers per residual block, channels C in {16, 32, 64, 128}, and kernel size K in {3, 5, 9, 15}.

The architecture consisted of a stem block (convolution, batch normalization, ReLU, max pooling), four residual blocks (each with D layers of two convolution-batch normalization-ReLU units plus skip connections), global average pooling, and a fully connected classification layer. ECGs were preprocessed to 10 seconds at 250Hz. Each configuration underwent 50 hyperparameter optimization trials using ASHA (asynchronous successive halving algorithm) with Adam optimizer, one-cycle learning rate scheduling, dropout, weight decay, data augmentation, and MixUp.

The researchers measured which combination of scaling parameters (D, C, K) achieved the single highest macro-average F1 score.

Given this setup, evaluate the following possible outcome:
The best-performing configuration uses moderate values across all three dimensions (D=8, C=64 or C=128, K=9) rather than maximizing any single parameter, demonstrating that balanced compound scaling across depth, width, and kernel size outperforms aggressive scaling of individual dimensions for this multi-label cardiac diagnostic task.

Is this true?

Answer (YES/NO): NO